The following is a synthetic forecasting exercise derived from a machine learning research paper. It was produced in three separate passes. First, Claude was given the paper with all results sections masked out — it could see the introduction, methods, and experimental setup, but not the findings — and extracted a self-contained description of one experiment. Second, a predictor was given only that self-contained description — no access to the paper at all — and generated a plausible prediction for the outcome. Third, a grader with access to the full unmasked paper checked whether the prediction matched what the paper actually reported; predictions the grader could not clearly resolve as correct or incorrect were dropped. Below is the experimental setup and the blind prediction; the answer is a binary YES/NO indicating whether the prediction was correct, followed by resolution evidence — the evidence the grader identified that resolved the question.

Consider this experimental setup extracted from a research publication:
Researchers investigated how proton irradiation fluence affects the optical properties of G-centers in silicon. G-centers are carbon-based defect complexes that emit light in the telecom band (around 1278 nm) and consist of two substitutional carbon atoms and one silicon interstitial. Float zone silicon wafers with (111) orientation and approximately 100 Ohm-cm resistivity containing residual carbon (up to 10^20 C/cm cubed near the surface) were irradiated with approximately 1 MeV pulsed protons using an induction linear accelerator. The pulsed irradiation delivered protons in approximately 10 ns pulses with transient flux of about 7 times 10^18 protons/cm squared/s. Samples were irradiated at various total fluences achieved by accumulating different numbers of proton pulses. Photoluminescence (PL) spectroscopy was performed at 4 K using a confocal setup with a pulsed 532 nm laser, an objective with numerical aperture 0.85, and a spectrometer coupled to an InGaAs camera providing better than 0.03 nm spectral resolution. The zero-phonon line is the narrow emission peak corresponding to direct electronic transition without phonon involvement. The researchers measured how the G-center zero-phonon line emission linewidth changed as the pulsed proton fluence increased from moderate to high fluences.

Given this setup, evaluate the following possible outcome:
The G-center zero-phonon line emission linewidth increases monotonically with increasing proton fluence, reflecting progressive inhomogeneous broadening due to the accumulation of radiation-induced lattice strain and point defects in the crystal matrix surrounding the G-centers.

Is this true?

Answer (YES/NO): NO